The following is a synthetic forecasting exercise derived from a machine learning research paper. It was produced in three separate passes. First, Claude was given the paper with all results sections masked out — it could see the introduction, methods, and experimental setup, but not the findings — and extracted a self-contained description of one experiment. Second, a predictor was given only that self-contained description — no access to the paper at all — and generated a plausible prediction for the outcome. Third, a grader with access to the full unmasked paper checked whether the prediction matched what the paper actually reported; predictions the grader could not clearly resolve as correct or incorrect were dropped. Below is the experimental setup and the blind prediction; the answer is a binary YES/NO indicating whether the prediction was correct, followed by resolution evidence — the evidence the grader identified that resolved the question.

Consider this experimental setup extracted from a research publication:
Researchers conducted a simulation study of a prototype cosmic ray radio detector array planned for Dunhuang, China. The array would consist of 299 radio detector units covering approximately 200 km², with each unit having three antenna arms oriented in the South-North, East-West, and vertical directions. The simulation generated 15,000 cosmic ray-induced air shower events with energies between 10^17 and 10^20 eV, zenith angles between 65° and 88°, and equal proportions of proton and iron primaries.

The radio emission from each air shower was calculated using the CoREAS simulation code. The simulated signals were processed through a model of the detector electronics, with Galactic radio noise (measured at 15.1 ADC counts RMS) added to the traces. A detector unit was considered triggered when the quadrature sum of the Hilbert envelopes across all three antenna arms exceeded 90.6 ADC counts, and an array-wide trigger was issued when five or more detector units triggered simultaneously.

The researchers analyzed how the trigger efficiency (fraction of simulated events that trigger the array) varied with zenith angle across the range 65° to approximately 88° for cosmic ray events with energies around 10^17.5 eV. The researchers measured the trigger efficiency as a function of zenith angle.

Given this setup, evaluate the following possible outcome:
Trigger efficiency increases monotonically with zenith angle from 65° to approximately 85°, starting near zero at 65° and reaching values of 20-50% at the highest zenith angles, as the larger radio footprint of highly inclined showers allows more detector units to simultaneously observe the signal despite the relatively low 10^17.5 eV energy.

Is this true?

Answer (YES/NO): NO